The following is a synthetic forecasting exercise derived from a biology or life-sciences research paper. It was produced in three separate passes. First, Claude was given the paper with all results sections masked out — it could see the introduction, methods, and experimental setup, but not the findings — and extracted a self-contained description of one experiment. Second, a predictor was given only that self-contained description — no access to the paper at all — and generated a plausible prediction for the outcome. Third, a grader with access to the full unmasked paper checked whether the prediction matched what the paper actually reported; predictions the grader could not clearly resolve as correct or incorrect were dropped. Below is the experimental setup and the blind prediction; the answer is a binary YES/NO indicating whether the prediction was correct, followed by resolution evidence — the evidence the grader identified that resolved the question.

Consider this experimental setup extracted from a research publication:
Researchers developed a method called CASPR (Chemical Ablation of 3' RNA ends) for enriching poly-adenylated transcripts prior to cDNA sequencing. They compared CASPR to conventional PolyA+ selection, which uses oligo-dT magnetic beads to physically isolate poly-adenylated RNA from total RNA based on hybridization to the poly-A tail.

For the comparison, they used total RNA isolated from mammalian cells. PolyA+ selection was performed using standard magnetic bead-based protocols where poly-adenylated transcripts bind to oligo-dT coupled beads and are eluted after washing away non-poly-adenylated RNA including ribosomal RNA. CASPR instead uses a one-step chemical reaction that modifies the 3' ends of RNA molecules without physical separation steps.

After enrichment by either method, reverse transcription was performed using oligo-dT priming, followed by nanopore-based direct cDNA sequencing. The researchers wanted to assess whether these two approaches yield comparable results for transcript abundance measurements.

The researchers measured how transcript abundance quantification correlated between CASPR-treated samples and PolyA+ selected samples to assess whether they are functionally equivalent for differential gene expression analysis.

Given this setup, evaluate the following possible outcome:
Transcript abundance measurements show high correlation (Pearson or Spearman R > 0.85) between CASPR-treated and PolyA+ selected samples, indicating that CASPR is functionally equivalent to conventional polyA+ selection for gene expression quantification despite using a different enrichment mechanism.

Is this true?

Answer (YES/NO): YES